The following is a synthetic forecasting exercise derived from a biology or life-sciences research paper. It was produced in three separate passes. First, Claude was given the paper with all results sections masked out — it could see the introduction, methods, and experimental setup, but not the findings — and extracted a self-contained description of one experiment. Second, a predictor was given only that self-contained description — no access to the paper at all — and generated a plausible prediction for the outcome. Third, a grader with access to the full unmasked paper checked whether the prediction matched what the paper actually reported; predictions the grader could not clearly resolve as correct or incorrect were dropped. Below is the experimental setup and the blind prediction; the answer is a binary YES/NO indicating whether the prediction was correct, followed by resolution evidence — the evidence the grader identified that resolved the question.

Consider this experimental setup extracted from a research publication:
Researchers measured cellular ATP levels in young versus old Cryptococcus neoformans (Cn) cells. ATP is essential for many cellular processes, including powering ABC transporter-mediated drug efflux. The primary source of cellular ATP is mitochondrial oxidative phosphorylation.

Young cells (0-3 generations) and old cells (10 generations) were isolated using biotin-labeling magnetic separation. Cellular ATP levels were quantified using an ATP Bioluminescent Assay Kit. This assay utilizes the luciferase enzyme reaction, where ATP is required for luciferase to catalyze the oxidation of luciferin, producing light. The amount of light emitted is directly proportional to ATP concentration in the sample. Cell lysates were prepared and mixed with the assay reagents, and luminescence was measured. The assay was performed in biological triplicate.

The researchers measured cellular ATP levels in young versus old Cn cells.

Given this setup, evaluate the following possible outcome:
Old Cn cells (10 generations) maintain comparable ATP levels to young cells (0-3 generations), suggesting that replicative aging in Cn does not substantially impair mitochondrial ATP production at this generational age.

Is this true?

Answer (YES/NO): NO